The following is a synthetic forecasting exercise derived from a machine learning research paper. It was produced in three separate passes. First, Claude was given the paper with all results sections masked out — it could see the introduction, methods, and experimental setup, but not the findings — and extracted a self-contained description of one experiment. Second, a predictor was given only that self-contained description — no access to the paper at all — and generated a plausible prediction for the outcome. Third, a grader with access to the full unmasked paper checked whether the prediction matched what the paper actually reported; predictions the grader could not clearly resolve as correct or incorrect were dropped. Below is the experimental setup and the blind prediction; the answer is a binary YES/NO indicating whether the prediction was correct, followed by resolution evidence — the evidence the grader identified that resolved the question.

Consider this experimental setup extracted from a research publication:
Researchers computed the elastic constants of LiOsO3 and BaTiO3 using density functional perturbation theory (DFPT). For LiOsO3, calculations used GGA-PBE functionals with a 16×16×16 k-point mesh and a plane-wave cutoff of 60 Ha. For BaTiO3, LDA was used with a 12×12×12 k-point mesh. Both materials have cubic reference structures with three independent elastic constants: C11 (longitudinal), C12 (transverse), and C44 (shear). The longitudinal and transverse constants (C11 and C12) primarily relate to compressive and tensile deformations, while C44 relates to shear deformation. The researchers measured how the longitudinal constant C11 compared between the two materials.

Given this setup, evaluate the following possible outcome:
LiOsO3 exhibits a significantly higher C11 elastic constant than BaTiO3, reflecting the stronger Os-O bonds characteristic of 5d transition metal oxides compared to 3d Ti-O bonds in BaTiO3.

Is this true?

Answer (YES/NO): NO